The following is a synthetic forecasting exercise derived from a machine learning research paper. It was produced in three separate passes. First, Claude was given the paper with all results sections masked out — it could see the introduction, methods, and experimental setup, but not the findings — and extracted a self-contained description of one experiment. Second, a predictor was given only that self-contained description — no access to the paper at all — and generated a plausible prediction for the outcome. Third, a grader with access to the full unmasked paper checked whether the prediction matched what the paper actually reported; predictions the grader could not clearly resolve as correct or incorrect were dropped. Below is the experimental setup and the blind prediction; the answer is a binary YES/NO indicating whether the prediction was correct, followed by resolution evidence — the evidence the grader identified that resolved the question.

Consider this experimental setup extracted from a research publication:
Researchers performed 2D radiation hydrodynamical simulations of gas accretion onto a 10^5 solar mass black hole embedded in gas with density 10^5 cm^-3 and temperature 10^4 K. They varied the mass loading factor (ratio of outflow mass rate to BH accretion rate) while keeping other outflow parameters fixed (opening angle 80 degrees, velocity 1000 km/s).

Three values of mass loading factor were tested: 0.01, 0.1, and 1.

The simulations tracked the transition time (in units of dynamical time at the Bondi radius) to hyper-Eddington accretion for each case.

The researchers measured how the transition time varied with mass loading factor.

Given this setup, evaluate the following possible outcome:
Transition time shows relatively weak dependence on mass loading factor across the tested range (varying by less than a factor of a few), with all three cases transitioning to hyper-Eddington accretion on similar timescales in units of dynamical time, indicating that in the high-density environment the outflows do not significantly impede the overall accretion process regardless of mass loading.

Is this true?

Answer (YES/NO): NO